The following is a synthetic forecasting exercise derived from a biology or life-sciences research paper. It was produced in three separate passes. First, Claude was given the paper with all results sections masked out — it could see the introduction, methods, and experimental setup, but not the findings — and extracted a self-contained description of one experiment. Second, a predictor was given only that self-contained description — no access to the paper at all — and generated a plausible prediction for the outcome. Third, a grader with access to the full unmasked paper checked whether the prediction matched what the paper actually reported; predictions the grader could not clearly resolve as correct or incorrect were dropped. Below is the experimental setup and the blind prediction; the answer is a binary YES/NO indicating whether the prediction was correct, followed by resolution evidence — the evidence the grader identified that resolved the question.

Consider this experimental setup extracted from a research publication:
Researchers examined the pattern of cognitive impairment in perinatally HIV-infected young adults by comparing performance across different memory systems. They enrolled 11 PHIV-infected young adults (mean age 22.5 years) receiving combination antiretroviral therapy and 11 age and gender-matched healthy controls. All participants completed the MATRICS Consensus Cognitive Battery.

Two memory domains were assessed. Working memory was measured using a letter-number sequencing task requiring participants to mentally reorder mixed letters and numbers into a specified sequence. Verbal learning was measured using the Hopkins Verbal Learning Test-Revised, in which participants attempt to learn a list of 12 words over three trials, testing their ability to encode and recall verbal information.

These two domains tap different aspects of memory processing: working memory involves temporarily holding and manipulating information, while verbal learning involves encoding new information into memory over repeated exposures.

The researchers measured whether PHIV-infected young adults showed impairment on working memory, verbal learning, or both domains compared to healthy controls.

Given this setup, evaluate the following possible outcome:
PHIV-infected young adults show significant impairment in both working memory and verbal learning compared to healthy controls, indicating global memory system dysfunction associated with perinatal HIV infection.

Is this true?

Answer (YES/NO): YES